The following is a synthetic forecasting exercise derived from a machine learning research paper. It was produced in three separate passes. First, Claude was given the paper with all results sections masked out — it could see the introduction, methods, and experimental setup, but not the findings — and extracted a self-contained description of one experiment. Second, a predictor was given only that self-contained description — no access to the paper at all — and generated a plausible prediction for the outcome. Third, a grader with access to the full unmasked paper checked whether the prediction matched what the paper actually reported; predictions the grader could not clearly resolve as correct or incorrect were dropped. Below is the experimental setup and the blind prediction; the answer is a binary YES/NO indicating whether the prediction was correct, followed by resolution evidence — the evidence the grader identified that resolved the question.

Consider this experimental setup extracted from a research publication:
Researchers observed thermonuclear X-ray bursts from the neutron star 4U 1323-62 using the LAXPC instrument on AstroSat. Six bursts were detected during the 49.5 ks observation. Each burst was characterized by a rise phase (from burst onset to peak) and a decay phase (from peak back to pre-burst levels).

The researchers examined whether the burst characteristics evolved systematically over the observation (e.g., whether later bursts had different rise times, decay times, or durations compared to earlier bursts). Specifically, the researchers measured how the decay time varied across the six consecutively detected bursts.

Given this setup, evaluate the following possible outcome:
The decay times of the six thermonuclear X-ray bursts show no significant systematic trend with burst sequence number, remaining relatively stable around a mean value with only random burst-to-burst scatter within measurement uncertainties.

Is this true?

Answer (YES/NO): NO